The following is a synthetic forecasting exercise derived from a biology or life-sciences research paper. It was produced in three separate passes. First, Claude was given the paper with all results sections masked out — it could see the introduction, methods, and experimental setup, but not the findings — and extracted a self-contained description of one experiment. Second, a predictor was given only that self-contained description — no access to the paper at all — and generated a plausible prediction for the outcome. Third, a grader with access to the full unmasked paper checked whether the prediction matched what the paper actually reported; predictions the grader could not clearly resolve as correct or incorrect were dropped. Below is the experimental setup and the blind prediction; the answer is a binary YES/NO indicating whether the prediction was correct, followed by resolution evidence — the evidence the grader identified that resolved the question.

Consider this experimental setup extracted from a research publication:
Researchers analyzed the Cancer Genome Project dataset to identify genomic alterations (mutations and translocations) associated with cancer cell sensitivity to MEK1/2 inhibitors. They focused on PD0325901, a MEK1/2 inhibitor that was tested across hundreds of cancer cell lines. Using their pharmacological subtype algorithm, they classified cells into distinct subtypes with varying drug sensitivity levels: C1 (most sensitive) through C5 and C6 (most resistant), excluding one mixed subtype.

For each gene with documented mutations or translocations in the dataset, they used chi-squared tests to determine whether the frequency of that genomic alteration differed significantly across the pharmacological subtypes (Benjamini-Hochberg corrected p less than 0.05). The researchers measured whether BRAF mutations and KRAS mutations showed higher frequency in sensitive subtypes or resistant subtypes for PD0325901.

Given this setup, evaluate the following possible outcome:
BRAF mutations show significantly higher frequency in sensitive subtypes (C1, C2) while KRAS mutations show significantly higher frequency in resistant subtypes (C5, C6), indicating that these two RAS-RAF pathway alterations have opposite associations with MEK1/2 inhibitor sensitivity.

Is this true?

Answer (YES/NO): NO